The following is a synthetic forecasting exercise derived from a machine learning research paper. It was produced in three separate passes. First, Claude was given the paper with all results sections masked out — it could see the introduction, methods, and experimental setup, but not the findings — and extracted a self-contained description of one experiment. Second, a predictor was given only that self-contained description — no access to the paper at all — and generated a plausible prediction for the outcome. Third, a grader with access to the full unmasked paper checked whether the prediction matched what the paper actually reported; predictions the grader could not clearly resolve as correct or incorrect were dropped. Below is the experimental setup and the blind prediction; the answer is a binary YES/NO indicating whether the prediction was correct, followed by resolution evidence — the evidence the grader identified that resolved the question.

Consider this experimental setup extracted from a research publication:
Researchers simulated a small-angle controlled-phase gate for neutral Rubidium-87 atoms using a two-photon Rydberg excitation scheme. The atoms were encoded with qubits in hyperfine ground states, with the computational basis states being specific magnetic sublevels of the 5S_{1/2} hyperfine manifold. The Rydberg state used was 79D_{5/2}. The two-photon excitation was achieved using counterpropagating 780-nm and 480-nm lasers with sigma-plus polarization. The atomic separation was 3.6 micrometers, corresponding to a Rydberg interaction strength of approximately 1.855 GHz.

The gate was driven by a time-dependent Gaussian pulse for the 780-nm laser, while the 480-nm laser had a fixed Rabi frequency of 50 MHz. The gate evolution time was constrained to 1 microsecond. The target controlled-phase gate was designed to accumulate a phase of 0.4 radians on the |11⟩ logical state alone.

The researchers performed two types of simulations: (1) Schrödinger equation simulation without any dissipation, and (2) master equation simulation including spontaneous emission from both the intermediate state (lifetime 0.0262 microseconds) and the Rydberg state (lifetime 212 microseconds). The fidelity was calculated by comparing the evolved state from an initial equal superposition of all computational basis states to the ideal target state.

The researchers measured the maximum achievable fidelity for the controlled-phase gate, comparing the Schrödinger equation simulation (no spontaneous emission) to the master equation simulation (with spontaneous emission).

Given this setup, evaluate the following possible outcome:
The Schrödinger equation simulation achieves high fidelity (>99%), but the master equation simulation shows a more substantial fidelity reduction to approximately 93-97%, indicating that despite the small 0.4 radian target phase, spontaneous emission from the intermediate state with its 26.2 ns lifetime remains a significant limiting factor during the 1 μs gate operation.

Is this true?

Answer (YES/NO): NO